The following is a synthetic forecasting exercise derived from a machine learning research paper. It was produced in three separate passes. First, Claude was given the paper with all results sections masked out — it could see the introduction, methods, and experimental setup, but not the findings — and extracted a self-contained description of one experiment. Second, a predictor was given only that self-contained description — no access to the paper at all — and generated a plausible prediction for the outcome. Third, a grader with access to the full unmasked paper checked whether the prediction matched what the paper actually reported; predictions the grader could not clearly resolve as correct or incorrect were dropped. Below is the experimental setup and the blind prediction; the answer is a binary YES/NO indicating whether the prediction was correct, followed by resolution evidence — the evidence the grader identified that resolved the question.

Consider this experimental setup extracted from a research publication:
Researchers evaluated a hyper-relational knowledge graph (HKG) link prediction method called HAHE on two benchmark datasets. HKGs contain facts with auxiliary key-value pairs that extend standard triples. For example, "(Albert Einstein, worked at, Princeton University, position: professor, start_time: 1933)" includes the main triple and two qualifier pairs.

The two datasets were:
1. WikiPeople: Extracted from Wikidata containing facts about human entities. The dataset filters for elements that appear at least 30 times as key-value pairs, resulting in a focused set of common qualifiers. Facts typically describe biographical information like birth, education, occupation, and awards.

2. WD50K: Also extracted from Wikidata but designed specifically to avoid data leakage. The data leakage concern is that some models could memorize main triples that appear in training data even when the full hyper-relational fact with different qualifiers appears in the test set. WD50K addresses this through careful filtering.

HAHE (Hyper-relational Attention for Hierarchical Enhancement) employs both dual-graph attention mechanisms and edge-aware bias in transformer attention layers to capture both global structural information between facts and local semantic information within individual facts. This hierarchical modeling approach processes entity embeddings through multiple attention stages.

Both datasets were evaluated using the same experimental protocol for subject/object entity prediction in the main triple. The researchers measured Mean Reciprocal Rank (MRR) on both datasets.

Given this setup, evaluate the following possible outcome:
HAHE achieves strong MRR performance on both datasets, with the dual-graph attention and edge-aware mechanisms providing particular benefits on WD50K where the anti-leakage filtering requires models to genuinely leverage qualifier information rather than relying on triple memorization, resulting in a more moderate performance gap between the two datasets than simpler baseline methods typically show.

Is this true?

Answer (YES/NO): NO